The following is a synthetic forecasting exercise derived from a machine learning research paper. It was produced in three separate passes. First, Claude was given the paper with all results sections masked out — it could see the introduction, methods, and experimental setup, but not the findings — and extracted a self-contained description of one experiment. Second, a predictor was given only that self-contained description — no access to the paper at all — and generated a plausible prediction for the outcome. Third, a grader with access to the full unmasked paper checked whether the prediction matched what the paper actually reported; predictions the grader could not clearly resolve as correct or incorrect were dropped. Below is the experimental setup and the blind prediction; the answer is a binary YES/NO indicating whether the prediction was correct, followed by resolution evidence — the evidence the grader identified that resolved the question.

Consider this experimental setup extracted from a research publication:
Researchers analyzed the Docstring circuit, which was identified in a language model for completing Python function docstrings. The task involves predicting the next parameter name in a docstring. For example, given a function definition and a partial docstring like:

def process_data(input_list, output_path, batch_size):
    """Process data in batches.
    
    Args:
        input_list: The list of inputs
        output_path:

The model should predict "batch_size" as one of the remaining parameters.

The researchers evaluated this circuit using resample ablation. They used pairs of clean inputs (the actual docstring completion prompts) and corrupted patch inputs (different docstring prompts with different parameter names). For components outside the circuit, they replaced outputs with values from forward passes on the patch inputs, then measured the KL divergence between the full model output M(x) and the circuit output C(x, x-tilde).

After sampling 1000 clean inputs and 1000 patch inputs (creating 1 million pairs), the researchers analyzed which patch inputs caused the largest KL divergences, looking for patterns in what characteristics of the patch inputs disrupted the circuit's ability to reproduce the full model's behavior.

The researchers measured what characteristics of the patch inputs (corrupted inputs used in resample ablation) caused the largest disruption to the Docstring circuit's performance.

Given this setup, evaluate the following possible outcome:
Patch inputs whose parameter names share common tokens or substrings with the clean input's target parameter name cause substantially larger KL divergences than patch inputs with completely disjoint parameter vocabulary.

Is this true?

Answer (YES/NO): NO